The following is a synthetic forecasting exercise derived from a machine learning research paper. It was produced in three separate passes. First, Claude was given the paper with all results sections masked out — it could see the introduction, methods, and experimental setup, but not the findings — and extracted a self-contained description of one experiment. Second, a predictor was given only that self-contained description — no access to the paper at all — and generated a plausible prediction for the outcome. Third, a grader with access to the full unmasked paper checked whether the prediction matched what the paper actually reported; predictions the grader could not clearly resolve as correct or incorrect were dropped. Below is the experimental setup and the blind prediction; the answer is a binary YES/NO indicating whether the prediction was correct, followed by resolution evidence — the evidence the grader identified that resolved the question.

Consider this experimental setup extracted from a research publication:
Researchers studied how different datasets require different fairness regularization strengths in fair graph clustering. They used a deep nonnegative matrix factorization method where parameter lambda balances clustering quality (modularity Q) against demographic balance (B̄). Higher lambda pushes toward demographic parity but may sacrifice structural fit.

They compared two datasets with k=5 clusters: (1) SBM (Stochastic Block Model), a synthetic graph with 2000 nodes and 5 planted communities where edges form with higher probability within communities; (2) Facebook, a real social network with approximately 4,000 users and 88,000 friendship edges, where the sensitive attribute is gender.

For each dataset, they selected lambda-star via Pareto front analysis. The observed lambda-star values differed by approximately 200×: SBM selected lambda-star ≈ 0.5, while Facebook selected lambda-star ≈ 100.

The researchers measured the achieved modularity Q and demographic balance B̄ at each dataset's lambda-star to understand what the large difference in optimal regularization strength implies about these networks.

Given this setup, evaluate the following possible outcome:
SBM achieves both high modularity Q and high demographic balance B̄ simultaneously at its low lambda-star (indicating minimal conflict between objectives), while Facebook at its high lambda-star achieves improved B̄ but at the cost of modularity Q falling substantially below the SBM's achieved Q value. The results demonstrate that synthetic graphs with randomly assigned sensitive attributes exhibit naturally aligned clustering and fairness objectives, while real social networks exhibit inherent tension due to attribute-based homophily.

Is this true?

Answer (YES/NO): NO